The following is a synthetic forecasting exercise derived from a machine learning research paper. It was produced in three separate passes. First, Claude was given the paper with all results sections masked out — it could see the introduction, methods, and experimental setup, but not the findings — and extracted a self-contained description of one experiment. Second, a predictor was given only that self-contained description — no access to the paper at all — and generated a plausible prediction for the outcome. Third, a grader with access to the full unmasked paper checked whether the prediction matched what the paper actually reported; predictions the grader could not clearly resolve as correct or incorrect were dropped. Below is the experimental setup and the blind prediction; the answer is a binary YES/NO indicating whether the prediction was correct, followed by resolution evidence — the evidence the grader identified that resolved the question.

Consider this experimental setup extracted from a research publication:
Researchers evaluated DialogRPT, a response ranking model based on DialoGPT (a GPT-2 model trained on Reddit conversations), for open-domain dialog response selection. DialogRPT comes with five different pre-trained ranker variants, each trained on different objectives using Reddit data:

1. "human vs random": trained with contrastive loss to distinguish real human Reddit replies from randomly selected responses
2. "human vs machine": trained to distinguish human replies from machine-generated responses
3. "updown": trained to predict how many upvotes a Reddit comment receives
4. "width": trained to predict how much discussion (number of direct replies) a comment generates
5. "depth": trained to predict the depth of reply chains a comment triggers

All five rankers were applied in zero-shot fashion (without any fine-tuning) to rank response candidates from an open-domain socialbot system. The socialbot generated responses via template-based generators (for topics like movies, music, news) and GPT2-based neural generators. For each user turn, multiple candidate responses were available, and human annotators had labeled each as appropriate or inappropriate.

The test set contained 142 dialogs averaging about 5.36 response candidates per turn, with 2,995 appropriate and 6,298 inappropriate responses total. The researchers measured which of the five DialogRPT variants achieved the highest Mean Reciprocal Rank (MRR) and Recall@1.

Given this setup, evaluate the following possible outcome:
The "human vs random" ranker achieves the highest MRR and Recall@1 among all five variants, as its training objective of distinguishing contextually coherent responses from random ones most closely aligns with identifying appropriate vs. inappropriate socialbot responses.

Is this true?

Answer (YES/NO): YES